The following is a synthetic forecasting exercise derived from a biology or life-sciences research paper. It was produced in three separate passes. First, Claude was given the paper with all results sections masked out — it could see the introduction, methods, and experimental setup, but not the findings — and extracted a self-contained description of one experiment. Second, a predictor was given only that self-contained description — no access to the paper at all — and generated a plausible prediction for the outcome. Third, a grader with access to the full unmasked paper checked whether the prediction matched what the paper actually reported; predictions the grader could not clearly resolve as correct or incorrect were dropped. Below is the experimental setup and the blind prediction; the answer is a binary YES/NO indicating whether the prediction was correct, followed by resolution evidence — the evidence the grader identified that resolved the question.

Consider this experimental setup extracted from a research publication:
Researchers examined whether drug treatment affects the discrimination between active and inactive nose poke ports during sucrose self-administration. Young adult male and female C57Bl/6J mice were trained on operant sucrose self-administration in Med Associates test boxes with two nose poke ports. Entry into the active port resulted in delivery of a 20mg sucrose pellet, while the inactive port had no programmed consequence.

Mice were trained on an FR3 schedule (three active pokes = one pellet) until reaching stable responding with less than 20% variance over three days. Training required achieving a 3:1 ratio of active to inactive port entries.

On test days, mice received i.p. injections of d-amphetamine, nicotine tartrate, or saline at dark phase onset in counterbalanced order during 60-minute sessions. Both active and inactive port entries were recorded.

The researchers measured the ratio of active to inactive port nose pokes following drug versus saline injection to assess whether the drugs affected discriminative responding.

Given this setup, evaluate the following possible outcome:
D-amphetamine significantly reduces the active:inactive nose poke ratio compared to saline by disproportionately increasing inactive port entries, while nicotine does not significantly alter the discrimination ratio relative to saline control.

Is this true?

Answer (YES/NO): NO